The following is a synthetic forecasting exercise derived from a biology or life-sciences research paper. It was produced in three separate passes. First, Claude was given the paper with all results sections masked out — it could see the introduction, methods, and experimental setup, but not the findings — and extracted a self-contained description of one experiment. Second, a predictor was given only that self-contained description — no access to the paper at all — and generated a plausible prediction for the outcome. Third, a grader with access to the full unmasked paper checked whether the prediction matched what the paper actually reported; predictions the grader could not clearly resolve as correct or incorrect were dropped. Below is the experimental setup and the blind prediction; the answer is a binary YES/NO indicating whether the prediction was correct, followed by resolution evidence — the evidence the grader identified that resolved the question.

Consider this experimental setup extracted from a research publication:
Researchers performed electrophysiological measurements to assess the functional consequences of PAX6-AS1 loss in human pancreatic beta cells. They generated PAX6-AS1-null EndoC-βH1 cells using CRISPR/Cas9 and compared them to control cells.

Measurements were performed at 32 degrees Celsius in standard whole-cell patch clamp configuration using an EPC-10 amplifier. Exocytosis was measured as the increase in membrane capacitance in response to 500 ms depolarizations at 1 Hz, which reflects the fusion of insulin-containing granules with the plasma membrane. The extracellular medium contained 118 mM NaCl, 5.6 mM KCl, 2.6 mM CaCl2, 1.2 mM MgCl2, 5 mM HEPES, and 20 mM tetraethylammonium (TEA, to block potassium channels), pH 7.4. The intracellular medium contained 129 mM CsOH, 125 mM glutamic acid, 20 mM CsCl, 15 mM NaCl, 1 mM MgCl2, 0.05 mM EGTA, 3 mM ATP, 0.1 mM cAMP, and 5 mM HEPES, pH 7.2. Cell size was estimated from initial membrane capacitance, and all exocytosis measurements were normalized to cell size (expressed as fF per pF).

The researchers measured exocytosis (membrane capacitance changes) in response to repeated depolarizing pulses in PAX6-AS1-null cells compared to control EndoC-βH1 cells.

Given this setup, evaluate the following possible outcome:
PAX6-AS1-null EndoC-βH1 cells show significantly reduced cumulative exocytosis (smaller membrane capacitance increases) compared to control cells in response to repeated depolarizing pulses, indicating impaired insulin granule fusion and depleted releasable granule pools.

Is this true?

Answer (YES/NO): NO